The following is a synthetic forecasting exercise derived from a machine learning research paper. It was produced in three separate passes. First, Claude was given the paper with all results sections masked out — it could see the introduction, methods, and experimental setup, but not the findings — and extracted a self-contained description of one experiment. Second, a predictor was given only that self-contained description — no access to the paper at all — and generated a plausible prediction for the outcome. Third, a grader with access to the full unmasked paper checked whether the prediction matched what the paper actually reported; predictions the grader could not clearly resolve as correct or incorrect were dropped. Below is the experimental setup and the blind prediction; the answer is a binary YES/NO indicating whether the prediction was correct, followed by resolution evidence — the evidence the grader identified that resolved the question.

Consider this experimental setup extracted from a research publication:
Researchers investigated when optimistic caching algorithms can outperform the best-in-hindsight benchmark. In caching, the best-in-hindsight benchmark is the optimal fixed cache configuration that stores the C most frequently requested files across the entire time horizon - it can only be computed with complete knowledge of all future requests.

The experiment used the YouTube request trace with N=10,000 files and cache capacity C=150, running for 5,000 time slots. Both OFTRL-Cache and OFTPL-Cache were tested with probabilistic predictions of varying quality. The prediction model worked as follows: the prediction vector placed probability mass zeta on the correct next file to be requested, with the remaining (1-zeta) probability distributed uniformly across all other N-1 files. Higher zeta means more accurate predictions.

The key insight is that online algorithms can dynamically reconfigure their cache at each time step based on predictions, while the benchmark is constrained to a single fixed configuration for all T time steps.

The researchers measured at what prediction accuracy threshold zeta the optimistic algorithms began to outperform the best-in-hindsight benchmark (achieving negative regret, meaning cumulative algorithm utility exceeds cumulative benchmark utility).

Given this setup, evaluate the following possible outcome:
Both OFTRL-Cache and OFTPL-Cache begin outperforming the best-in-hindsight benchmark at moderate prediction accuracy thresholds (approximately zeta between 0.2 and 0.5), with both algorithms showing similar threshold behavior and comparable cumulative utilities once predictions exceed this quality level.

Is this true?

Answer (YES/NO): NO